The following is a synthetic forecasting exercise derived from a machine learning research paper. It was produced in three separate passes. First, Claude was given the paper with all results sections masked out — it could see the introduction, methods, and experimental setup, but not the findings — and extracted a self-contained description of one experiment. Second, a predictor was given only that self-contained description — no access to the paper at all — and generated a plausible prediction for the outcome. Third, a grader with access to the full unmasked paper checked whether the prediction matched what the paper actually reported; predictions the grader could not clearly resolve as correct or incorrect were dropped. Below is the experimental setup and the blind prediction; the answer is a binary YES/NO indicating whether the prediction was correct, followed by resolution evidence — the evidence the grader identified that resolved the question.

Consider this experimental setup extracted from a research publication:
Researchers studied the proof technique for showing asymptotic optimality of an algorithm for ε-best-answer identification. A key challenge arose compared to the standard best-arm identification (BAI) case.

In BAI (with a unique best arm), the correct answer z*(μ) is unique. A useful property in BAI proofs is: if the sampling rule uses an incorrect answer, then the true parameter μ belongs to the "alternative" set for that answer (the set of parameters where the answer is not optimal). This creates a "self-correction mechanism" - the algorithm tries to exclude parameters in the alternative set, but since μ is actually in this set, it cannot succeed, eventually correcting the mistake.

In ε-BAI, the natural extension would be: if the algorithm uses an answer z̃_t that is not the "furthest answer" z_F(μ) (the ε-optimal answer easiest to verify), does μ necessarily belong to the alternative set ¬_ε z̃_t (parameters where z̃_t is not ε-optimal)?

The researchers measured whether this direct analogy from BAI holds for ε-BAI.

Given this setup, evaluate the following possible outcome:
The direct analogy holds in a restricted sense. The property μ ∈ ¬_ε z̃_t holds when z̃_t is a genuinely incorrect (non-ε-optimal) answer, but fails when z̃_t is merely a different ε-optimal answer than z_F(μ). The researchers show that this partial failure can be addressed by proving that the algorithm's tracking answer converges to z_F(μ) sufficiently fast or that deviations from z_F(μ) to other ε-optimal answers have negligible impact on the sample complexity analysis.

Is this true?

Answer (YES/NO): NO